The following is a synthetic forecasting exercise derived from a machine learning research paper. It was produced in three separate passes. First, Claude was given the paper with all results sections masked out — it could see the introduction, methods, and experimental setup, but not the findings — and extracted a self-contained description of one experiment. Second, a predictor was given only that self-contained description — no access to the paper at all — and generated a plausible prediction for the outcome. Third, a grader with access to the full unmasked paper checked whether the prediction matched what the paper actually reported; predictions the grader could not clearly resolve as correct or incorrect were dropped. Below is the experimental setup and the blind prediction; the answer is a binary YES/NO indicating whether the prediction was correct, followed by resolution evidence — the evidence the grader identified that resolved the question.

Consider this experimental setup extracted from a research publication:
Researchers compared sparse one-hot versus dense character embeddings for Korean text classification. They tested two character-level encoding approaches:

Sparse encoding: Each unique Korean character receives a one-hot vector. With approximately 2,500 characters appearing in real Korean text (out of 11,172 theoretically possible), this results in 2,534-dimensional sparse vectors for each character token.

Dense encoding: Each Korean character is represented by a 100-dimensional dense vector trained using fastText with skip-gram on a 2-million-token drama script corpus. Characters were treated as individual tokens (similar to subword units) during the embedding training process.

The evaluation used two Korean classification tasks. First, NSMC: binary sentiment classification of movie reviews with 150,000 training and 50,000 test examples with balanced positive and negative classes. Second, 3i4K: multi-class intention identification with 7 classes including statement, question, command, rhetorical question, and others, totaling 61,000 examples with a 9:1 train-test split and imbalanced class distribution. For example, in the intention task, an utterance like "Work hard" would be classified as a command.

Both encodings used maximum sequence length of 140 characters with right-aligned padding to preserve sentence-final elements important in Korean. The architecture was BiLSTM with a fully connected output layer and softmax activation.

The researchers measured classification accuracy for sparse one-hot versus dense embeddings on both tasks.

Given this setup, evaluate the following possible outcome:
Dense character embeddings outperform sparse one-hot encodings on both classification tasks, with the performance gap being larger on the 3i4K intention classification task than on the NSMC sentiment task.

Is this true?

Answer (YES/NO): YES